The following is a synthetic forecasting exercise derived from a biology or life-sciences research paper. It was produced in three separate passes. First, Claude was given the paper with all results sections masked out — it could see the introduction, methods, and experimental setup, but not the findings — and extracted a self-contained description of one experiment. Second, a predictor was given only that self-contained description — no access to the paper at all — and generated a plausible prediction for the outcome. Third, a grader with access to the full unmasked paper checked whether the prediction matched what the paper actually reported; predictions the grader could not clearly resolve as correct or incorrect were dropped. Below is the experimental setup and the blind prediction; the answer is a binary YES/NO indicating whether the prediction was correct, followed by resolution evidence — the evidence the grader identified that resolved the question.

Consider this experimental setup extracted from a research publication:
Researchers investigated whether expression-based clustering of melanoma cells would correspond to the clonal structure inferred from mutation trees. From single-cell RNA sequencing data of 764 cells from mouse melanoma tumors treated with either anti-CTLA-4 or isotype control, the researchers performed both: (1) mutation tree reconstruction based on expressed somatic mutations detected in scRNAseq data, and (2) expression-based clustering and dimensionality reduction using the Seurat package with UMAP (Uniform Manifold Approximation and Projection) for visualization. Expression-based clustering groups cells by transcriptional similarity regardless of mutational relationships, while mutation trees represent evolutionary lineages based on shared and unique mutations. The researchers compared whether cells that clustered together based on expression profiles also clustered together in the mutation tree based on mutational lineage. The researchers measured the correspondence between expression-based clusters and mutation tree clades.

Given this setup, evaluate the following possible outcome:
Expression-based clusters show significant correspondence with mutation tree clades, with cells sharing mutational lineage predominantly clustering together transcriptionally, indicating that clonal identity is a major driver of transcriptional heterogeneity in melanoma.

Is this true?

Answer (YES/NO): NO